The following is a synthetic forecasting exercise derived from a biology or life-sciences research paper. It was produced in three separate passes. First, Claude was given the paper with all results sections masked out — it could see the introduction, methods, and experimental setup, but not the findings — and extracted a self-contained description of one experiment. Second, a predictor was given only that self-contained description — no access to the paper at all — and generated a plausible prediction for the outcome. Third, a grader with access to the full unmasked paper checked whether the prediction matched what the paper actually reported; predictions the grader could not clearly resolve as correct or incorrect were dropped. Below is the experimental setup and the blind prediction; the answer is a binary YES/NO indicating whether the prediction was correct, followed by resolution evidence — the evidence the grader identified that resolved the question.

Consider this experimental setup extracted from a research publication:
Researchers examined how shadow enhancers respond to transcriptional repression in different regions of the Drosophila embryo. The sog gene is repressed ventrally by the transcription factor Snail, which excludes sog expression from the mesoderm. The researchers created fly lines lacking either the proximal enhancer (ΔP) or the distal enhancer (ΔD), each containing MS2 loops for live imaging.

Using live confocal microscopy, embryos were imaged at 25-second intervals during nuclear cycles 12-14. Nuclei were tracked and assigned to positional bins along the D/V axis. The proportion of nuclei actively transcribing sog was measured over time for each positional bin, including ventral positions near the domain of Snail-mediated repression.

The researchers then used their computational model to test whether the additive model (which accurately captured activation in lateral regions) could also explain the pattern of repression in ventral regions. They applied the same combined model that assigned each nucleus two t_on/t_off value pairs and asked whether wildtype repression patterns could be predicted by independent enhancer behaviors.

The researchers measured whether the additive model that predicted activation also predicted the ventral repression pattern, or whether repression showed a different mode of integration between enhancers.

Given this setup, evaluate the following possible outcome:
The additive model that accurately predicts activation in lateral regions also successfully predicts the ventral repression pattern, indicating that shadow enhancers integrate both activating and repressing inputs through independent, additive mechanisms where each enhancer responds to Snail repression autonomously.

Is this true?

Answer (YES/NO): NO